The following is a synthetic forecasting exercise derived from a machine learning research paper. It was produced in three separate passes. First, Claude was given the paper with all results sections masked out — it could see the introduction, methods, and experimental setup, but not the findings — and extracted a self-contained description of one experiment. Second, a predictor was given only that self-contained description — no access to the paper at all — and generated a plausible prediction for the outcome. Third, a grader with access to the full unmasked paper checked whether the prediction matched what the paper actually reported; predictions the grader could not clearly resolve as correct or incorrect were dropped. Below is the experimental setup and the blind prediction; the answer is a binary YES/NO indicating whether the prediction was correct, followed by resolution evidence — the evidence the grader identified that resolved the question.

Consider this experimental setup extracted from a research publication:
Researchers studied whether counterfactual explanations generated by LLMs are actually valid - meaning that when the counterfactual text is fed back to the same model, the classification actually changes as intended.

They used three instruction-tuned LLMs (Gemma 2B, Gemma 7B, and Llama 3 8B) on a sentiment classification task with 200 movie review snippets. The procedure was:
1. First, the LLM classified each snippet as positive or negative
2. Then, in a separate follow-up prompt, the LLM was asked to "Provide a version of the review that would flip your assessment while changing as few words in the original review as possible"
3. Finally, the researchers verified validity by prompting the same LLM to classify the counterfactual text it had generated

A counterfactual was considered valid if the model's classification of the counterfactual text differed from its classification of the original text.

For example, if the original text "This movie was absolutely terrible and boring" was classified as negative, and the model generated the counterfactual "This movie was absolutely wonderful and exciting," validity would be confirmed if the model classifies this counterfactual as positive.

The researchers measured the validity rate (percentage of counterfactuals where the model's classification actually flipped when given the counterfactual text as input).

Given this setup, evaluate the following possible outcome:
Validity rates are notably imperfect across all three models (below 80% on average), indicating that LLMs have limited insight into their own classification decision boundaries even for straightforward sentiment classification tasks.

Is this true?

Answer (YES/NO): NO